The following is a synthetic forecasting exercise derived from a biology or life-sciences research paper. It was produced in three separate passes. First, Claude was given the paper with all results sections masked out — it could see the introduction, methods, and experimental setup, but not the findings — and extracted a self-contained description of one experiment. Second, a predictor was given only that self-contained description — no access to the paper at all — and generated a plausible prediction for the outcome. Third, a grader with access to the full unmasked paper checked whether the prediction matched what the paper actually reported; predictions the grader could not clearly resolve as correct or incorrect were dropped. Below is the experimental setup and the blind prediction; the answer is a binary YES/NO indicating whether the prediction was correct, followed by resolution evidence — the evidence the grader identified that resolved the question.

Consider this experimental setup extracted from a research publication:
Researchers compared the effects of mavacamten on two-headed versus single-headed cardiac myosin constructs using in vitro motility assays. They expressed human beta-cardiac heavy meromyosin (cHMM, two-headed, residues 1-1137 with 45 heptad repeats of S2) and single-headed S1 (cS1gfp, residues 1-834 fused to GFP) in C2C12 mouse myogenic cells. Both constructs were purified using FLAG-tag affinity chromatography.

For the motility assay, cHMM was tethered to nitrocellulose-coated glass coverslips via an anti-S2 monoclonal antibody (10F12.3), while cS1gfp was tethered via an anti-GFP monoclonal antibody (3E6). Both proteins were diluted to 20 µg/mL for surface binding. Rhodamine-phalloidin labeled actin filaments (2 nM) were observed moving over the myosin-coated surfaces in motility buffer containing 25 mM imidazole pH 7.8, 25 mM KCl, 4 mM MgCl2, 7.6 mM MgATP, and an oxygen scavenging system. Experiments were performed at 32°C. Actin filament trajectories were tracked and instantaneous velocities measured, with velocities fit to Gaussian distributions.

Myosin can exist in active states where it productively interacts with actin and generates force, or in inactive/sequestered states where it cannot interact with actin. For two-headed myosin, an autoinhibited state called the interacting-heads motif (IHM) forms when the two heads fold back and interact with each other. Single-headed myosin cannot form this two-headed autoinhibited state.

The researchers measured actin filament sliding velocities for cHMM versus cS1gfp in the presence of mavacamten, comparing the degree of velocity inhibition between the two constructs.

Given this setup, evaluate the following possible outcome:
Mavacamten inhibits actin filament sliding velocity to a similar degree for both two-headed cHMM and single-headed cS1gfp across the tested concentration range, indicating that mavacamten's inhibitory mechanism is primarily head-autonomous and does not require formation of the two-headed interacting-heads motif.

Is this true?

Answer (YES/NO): NO